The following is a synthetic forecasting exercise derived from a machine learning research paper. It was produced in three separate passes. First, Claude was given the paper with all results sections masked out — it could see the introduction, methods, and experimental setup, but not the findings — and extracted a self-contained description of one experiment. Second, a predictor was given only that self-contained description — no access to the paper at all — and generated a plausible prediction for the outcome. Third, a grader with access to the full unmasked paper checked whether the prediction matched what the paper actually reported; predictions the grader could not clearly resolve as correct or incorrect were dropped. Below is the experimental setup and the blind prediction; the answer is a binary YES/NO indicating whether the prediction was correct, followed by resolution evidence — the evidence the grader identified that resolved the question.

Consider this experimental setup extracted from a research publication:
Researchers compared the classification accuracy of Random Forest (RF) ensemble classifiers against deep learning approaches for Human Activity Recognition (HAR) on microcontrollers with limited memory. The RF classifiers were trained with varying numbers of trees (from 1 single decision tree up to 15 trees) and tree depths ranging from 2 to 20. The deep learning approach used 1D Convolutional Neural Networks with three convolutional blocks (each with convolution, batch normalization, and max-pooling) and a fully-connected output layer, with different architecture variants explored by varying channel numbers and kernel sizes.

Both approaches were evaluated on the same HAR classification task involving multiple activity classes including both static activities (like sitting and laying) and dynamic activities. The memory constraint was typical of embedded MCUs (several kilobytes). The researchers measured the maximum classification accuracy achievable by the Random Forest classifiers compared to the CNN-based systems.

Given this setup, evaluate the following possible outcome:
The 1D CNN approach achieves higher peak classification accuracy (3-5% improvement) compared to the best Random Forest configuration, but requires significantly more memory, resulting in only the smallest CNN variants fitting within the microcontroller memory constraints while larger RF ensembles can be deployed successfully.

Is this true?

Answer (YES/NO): NO